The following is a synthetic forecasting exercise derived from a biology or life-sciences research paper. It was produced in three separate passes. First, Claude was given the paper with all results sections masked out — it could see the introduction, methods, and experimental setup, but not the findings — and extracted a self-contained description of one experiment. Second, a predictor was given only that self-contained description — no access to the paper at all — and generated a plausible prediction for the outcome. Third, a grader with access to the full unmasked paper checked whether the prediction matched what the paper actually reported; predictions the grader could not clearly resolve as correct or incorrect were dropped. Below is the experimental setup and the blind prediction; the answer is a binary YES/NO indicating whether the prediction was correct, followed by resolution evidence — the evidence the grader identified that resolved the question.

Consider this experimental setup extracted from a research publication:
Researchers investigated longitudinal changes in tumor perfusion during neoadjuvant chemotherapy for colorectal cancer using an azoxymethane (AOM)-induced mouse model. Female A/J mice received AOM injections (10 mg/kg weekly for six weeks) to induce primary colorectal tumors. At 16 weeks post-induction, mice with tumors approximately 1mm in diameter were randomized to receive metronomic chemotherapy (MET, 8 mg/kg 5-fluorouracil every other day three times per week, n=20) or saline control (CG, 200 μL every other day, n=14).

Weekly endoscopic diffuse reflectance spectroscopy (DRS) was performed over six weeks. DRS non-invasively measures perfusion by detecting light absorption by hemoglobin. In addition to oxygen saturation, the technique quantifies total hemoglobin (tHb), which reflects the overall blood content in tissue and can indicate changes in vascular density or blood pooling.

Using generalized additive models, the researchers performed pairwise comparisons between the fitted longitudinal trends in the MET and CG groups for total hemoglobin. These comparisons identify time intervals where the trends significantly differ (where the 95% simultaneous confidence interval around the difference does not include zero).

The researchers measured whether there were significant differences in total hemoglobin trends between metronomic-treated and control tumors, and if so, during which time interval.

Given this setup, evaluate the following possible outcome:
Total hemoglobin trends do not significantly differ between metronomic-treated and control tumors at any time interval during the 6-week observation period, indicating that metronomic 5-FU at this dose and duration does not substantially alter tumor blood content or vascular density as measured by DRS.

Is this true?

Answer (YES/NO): NO